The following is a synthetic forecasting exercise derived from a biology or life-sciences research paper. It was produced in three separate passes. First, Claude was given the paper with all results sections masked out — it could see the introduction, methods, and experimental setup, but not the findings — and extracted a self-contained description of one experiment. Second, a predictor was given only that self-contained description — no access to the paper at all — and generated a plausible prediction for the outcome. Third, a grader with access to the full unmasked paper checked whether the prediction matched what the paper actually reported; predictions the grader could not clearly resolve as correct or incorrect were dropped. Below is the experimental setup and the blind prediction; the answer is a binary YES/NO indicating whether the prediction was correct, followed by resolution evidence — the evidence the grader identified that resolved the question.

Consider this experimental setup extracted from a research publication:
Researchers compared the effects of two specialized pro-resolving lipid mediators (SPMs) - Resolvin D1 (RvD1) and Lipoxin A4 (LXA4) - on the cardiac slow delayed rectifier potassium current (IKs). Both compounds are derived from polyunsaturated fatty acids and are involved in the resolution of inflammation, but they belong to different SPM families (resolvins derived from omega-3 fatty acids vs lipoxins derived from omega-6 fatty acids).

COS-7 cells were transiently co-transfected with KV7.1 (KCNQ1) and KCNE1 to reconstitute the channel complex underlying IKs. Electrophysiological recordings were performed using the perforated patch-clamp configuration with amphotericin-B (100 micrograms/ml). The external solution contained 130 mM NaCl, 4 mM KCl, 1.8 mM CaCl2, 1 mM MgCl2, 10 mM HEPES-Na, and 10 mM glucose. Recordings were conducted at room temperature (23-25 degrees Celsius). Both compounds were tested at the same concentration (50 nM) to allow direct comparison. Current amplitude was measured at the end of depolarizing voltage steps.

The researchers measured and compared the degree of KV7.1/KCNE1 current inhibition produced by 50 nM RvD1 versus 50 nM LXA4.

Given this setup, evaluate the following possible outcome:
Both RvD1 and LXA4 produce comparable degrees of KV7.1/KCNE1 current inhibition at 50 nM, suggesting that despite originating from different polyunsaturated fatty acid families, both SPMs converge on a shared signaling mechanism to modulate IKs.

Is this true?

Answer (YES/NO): NO